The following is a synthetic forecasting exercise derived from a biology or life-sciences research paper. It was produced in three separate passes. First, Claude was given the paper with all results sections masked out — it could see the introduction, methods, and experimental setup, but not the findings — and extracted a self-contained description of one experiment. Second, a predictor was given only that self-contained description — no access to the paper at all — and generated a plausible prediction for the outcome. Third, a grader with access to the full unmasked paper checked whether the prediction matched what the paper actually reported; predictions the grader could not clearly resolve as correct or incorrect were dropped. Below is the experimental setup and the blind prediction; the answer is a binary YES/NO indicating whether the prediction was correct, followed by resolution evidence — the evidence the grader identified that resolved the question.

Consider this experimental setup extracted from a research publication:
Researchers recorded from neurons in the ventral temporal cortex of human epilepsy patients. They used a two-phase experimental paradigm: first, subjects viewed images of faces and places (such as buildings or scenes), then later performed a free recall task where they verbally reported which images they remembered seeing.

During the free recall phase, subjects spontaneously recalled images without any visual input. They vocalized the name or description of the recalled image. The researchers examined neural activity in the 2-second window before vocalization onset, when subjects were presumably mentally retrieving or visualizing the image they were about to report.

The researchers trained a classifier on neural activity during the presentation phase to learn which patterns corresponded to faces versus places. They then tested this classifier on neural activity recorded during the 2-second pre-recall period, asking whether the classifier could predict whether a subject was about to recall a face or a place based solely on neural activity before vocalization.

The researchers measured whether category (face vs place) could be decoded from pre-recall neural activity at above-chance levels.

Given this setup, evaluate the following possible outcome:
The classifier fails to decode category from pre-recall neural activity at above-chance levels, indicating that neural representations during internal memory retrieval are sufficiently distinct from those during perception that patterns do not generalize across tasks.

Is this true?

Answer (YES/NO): NO